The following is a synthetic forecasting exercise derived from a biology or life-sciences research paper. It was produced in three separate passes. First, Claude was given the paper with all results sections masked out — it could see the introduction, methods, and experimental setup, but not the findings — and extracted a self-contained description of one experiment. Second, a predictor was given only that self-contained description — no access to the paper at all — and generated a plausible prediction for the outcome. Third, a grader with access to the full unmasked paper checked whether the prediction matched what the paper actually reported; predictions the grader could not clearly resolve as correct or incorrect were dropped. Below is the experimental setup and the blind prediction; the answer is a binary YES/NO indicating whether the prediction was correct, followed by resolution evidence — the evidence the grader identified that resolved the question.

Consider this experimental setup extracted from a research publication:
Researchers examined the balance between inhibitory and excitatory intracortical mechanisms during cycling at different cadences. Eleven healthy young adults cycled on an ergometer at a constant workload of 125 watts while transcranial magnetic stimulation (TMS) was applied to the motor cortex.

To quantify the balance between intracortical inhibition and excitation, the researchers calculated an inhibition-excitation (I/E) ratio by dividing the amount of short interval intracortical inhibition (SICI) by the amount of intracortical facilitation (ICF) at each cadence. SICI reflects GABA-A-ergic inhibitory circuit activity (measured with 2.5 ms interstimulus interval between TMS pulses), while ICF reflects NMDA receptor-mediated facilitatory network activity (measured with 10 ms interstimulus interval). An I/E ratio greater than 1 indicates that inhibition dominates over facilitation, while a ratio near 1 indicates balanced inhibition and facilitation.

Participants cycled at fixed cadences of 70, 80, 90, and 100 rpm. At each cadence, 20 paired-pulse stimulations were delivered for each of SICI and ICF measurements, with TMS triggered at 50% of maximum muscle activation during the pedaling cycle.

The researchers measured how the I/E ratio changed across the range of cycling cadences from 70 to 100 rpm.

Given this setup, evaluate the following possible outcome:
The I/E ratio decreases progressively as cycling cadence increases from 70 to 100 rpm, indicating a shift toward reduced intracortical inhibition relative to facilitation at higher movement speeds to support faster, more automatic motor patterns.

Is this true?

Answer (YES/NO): YES